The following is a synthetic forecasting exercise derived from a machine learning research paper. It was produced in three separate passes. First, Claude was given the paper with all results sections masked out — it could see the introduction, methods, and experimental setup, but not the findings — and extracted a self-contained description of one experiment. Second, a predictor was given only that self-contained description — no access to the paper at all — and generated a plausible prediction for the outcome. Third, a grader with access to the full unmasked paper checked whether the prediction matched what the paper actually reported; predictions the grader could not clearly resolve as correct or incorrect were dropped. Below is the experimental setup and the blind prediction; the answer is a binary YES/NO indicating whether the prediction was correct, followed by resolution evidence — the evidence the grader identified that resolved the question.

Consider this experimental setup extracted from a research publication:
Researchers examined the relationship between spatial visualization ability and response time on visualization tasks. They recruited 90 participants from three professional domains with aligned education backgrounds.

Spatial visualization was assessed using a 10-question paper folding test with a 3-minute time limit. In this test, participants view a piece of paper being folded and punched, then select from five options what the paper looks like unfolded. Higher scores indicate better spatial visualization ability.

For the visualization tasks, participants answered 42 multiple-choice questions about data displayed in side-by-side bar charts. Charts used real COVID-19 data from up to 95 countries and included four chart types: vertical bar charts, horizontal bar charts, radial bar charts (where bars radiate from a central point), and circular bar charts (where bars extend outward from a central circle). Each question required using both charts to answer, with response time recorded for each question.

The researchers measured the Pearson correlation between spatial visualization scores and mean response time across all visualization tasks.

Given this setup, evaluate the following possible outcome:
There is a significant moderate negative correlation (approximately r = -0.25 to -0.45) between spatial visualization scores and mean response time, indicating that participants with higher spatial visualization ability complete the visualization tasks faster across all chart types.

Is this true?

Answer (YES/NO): YES